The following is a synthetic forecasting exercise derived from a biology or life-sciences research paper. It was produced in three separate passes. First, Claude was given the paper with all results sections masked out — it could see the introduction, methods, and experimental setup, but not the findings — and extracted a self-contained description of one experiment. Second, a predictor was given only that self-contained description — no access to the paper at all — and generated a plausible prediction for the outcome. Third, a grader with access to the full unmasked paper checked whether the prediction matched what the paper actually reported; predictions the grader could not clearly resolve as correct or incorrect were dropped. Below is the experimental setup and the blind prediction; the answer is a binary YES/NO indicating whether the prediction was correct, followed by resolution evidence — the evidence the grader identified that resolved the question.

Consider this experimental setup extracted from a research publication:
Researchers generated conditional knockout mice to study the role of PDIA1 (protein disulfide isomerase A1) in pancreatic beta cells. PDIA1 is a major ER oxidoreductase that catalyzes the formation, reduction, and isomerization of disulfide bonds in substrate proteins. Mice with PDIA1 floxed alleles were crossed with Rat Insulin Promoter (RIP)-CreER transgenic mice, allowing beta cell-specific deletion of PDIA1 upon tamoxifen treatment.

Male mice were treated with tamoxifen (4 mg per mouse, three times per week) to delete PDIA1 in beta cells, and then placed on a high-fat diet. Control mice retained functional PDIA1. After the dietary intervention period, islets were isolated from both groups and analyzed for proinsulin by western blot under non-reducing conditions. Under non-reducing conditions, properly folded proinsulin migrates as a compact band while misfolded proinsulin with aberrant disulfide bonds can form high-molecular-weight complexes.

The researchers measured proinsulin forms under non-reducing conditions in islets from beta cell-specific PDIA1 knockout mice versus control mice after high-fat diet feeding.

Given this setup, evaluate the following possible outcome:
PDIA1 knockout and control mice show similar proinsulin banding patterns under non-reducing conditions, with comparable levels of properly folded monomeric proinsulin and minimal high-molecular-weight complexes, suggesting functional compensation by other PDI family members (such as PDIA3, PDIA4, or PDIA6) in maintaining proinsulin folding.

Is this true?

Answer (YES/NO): NO